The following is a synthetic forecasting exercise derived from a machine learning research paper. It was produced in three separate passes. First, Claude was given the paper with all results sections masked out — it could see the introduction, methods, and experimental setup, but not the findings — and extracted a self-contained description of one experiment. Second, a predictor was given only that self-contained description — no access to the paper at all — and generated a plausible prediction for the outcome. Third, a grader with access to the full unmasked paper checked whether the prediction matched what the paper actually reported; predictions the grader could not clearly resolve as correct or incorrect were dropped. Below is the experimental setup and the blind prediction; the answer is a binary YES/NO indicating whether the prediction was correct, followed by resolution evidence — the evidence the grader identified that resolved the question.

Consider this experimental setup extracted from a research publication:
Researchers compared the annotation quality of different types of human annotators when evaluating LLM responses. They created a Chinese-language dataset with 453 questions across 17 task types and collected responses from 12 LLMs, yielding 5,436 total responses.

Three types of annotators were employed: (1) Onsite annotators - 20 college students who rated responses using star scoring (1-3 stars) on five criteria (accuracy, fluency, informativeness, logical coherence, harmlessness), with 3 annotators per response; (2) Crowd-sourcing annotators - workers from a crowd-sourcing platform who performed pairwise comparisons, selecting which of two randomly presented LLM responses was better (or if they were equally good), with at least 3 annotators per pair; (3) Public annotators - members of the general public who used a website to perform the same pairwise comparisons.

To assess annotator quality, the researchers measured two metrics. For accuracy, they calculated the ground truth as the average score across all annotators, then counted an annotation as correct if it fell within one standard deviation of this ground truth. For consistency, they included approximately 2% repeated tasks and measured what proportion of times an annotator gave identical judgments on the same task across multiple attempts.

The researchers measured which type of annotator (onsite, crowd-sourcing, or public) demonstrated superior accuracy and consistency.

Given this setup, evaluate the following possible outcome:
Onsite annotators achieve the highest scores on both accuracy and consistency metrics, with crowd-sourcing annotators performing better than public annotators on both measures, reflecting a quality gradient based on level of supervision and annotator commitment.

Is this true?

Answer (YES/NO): YES